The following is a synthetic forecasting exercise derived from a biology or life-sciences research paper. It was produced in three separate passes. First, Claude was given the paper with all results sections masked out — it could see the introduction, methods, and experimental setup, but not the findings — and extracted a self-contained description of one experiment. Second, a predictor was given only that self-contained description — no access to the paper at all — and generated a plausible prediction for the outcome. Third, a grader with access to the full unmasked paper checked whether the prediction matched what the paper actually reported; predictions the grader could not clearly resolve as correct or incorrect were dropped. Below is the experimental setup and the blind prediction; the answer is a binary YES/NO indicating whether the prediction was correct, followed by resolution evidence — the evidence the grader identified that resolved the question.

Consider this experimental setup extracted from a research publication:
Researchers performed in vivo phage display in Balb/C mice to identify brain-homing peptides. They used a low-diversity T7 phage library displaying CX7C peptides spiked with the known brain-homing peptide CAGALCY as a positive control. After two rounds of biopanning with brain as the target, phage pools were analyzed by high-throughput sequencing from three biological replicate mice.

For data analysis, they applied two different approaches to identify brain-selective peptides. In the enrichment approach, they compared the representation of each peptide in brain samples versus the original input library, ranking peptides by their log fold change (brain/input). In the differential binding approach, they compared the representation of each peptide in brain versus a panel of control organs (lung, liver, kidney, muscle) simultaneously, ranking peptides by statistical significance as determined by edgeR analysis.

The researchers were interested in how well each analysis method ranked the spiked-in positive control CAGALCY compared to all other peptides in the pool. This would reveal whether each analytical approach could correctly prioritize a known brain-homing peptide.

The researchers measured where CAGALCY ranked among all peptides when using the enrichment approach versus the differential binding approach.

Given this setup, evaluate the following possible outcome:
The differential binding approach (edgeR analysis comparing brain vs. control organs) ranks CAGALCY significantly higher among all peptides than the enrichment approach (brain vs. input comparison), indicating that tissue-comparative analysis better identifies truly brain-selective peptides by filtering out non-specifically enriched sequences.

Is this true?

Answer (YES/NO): NO